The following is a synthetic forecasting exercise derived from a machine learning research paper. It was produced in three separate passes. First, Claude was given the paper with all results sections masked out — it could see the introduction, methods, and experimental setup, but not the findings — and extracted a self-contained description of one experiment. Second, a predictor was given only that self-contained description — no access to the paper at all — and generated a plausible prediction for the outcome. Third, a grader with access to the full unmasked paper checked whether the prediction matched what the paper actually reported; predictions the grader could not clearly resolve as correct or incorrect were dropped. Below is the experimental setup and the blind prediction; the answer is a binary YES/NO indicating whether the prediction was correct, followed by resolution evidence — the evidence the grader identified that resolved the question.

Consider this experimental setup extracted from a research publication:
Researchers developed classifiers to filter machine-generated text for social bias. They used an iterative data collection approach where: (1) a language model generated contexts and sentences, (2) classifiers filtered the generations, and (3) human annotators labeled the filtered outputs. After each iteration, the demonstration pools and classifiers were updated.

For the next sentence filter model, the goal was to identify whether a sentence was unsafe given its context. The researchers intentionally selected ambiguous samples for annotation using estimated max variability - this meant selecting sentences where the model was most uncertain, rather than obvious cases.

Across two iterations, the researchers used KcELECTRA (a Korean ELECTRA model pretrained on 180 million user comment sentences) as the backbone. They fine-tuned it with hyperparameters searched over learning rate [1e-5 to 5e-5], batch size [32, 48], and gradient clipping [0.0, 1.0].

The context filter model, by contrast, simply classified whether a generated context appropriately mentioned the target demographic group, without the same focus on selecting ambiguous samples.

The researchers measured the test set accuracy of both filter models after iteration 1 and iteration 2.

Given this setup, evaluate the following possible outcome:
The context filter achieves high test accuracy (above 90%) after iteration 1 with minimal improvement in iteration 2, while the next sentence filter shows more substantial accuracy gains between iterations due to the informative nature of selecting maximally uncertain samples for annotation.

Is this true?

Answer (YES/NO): NO